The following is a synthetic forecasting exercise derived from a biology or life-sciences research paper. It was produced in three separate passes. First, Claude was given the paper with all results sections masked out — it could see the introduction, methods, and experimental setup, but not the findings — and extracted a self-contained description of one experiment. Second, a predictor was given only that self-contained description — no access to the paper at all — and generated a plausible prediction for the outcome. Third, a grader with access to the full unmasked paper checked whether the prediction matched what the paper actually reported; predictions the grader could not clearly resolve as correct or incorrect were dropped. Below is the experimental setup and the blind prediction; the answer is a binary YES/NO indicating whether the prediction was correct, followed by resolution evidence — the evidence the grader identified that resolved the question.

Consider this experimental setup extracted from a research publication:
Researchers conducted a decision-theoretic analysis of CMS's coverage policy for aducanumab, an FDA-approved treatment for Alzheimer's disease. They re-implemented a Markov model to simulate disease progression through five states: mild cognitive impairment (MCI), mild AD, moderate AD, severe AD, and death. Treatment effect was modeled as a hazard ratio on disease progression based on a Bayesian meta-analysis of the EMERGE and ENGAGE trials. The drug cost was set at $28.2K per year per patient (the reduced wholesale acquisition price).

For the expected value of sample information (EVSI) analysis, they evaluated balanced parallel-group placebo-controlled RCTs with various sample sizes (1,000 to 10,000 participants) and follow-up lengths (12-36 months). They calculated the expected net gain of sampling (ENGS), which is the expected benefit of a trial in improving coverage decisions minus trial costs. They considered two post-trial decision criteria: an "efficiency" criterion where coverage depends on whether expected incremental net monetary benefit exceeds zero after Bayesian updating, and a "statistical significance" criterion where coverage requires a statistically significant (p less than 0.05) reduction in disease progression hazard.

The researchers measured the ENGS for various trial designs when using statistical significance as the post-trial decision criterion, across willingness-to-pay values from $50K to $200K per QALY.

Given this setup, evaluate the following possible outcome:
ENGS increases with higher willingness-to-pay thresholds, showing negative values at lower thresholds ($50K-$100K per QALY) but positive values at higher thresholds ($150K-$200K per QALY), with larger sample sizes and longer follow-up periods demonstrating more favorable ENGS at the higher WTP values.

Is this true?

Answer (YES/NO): NO